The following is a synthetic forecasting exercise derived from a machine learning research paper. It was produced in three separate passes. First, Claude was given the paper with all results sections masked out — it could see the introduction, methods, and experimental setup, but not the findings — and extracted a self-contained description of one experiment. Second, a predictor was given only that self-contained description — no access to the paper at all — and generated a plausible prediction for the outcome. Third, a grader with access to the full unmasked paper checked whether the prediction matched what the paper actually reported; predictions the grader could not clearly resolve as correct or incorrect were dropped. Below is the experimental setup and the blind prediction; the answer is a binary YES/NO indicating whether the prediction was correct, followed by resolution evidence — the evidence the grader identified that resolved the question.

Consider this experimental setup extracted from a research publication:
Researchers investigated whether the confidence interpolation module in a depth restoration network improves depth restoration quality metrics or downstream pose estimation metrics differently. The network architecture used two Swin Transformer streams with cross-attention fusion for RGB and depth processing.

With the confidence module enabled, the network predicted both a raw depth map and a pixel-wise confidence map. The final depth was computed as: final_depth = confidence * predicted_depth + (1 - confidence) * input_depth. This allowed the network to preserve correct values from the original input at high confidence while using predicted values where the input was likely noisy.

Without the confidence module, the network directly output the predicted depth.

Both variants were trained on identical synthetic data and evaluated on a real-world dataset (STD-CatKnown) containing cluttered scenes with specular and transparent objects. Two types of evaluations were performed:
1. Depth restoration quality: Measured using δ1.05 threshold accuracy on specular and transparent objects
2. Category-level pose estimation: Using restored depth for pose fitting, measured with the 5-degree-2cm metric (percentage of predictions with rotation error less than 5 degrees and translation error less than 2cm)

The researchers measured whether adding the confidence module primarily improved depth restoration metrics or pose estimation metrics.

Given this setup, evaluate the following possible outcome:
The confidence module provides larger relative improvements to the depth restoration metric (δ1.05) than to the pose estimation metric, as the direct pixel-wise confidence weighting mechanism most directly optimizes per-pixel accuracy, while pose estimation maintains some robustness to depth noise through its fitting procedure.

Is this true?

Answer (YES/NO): NO